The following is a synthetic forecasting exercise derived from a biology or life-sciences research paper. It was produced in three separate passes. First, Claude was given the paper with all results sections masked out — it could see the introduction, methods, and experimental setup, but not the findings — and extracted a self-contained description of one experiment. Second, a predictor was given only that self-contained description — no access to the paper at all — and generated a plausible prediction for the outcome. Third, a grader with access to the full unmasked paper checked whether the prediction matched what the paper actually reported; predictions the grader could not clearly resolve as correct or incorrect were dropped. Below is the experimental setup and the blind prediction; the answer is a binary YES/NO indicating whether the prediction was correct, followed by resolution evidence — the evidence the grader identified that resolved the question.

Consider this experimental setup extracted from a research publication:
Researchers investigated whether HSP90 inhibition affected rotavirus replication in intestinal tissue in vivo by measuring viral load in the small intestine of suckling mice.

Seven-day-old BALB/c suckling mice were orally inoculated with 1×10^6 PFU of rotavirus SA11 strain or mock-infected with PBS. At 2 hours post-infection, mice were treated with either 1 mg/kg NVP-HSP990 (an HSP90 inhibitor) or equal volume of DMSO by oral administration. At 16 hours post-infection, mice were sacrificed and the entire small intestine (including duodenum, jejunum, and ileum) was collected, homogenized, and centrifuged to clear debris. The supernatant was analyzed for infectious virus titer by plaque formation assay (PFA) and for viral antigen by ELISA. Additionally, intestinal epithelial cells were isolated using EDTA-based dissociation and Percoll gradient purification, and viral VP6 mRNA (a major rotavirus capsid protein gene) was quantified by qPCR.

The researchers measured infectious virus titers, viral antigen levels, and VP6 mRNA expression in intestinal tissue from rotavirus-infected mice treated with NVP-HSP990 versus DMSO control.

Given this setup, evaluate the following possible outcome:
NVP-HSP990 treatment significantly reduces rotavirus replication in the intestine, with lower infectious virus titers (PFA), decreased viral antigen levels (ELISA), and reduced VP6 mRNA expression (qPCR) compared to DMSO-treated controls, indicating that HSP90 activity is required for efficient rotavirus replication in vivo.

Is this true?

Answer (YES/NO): YES